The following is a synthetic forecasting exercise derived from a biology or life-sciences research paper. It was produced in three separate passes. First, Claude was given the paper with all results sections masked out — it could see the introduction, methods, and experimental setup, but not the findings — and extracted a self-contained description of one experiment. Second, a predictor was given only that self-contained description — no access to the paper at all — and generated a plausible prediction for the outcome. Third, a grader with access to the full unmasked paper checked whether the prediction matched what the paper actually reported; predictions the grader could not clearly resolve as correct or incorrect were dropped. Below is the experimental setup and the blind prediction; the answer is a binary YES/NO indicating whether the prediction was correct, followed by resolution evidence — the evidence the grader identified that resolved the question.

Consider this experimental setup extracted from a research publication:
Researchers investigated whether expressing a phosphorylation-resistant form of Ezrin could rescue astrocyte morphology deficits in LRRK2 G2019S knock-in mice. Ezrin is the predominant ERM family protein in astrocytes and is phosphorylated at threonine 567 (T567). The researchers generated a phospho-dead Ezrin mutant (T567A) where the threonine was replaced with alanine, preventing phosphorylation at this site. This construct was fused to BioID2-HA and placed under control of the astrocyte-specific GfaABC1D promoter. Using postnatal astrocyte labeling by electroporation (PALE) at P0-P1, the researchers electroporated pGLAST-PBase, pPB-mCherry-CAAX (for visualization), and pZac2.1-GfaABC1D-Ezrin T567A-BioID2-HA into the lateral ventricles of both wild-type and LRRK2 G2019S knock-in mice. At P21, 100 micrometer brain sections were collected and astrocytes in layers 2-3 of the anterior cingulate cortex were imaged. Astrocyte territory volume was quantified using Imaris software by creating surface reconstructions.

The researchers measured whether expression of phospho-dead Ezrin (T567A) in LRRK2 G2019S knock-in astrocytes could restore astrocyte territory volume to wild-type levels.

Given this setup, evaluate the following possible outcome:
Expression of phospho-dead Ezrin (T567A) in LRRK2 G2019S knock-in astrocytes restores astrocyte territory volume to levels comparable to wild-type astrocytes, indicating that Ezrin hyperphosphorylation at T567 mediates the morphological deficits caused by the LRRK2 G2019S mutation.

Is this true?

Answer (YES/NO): YES